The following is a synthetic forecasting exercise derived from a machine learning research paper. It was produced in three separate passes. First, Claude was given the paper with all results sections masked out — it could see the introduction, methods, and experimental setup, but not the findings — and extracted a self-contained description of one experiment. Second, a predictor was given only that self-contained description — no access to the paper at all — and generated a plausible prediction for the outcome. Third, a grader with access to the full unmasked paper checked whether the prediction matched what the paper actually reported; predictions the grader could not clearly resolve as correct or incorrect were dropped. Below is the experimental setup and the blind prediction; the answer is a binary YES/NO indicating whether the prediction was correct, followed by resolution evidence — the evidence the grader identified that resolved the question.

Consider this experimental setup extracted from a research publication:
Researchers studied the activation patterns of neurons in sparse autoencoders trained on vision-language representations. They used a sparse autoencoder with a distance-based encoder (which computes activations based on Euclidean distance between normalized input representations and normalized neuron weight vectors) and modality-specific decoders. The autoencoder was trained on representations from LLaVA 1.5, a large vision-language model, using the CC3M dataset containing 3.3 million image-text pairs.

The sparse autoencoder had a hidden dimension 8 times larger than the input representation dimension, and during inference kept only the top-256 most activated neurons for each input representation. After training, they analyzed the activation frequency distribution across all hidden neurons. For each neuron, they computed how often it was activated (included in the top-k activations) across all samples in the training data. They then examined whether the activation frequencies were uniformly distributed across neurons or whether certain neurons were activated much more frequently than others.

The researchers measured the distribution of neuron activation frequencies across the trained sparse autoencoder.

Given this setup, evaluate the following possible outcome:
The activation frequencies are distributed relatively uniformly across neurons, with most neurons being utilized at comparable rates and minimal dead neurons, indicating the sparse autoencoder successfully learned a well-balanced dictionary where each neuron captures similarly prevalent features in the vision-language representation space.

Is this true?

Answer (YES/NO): NO